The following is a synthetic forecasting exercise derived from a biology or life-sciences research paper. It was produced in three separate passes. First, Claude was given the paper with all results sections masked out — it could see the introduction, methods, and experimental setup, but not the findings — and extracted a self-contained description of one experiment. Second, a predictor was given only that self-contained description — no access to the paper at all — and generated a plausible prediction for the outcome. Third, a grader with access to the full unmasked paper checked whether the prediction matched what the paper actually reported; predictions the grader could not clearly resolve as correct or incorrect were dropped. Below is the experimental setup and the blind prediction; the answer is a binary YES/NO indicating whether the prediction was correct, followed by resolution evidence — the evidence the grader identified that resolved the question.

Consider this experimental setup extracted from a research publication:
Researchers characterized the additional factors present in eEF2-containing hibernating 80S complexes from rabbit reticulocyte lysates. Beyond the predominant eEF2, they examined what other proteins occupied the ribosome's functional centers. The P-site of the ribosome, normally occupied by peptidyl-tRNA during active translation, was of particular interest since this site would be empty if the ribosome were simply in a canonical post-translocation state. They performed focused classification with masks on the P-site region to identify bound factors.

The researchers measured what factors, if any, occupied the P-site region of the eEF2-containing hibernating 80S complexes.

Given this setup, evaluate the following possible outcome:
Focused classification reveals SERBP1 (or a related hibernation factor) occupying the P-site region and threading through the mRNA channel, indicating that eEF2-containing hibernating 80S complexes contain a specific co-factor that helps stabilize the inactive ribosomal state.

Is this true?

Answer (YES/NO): YES